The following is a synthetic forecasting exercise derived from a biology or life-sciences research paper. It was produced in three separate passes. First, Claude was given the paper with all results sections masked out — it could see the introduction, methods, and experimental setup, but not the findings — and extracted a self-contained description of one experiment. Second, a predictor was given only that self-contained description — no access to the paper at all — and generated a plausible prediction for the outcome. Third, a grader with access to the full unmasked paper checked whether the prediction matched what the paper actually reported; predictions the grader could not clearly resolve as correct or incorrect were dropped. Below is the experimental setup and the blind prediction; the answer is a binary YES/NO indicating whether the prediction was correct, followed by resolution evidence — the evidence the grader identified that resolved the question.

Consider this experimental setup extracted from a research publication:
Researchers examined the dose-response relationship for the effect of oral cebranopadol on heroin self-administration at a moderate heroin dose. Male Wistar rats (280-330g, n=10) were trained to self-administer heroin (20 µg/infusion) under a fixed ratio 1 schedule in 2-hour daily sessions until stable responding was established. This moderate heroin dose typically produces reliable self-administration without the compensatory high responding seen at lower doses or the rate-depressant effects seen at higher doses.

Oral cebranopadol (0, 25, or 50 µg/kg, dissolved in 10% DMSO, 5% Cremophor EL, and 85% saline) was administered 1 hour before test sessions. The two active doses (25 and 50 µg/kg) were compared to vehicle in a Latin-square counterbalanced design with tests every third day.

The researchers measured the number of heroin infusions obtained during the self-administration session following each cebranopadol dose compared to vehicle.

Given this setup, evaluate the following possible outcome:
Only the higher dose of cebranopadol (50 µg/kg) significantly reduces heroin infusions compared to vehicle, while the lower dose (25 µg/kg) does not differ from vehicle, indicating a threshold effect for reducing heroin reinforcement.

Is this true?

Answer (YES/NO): NO